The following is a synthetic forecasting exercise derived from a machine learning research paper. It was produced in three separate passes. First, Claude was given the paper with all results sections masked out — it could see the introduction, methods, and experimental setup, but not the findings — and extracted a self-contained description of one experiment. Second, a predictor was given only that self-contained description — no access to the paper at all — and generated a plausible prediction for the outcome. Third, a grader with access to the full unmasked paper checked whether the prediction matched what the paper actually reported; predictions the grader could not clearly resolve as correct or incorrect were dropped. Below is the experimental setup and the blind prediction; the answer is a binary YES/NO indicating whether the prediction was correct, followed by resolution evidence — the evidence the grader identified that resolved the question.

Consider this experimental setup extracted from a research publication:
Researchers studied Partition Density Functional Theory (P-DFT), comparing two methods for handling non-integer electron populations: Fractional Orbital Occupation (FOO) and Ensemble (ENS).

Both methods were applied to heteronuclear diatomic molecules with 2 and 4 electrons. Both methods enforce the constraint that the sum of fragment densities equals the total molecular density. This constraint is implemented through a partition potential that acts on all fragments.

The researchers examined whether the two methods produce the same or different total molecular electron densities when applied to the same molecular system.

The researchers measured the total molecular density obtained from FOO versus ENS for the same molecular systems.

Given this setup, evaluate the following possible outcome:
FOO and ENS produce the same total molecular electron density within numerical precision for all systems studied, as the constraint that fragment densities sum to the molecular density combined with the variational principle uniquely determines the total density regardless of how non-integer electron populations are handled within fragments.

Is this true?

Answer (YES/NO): YES